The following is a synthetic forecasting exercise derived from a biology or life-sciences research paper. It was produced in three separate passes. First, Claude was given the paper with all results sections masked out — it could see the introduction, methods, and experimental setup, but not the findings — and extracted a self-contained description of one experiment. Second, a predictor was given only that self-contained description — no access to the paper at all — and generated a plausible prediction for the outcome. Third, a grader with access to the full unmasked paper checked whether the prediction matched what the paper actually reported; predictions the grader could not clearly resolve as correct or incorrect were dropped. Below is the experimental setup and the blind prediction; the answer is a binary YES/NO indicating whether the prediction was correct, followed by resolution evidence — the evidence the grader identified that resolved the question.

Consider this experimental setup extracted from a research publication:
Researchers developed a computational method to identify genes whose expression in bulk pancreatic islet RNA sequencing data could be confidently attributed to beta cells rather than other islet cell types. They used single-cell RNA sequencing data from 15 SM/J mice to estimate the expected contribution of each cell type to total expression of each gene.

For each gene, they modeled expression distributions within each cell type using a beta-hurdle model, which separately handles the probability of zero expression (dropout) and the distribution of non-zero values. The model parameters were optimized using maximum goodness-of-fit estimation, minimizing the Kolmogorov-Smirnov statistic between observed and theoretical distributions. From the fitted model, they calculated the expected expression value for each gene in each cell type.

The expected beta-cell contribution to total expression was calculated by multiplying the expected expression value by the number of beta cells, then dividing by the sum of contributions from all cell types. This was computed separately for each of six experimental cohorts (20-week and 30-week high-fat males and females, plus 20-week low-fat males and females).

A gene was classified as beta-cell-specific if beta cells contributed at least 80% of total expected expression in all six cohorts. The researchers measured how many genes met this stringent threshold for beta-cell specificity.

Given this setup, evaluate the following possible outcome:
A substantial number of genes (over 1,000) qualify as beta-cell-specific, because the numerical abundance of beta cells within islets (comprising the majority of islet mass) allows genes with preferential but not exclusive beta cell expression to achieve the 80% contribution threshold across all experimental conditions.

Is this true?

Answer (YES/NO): NO